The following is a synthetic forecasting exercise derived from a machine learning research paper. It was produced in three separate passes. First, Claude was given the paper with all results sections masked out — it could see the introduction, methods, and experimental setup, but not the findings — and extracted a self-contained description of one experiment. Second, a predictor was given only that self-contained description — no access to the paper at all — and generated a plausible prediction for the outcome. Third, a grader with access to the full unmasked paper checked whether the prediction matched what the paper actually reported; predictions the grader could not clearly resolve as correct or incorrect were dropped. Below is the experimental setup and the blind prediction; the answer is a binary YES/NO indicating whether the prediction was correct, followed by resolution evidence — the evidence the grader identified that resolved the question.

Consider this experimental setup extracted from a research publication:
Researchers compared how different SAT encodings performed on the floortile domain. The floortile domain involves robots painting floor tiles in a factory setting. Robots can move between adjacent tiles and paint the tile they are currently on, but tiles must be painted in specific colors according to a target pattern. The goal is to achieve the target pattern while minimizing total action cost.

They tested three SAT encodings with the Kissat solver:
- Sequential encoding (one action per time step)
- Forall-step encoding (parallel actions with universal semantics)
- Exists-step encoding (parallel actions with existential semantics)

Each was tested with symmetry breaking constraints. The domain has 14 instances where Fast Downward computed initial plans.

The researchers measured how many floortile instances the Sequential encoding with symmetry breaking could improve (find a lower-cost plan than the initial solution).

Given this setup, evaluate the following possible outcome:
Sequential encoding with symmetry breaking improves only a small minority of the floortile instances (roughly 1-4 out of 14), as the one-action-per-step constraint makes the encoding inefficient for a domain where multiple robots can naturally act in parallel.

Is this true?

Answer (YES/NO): YES